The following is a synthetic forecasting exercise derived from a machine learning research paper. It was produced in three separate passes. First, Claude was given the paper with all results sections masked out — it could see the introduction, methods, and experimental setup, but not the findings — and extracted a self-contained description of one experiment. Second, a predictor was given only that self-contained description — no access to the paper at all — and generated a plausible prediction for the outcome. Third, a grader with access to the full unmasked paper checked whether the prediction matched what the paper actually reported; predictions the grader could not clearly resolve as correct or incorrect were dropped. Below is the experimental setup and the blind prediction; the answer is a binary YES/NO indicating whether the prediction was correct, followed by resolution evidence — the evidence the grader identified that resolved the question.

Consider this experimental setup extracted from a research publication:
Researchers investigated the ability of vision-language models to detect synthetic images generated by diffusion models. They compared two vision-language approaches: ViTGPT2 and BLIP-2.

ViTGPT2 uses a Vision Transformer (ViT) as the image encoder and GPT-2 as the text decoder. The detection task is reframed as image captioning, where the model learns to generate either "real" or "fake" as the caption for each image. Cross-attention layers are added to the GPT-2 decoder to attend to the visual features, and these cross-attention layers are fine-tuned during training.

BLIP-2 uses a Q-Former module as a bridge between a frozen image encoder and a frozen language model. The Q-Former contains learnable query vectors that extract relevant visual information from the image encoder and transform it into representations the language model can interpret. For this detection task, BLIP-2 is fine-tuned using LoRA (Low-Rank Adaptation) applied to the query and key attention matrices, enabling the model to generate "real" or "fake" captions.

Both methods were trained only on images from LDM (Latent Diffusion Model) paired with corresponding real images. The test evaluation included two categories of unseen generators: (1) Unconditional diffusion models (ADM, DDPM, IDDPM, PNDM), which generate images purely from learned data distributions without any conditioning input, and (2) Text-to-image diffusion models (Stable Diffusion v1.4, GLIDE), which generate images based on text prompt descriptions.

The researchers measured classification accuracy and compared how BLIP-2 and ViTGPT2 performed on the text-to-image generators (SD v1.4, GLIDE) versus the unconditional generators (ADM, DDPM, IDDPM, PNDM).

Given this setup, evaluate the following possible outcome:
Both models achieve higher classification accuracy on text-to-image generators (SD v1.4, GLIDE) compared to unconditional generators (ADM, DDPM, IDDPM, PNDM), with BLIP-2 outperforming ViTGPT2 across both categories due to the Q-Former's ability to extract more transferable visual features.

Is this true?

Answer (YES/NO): NO